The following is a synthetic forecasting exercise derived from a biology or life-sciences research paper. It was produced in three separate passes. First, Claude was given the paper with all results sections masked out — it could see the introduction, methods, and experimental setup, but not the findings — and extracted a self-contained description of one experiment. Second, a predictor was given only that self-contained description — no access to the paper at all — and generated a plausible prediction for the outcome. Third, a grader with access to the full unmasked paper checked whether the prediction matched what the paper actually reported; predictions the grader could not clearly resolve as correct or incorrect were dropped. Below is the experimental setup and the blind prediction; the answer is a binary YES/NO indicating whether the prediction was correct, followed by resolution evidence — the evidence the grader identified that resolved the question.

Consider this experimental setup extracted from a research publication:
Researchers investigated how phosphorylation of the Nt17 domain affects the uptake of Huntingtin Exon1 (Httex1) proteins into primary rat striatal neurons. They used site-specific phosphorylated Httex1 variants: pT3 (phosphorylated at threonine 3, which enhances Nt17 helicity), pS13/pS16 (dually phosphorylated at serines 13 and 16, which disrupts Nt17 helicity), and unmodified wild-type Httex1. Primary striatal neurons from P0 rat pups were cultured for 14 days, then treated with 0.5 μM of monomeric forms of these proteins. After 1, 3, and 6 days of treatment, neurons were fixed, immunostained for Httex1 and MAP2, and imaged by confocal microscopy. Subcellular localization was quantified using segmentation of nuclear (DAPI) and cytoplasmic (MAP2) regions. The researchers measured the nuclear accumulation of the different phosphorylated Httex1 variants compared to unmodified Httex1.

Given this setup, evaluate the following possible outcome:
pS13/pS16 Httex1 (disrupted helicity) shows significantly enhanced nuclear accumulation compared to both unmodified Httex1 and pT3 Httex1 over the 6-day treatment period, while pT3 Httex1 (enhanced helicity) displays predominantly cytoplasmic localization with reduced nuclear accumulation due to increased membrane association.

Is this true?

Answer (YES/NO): NO